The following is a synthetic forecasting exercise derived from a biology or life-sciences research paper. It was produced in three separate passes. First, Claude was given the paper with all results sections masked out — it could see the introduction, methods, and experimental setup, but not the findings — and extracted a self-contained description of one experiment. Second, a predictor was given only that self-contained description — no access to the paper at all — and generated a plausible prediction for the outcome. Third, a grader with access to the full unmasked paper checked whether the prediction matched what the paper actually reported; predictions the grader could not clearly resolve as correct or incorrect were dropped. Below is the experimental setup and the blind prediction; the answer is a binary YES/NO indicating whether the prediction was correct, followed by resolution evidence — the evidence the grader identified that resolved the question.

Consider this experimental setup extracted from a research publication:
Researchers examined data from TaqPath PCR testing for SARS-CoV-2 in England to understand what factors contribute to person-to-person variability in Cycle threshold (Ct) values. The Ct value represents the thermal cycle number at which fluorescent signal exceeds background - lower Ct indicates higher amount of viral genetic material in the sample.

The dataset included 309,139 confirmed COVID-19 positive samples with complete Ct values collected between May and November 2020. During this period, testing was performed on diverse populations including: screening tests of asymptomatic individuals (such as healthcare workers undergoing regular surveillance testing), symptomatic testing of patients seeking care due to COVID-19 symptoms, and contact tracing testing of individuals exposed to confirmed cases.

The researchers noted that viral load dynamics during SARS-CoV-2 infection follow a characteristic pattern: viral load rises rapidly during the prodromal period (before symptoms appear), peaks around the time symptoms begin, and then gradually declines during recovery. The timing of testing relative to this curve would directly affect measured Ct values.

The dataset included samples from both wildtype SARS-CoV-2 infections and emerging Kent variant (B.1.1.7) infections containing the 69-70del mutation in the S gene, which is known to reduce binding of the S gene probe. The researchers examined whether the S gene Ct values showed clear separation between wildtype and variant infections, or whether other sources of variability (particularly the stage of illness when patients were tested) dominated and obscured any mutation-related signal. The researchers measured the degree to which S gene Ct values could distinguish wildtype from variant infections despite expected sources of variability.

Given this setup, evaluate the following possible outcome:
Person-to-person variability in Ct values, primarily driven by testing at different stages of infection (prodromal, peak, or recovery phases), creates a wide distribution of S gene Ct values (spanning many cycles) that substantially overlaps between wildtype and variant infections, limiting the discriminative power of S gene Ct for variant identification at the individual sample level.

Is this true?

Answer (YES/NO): YES